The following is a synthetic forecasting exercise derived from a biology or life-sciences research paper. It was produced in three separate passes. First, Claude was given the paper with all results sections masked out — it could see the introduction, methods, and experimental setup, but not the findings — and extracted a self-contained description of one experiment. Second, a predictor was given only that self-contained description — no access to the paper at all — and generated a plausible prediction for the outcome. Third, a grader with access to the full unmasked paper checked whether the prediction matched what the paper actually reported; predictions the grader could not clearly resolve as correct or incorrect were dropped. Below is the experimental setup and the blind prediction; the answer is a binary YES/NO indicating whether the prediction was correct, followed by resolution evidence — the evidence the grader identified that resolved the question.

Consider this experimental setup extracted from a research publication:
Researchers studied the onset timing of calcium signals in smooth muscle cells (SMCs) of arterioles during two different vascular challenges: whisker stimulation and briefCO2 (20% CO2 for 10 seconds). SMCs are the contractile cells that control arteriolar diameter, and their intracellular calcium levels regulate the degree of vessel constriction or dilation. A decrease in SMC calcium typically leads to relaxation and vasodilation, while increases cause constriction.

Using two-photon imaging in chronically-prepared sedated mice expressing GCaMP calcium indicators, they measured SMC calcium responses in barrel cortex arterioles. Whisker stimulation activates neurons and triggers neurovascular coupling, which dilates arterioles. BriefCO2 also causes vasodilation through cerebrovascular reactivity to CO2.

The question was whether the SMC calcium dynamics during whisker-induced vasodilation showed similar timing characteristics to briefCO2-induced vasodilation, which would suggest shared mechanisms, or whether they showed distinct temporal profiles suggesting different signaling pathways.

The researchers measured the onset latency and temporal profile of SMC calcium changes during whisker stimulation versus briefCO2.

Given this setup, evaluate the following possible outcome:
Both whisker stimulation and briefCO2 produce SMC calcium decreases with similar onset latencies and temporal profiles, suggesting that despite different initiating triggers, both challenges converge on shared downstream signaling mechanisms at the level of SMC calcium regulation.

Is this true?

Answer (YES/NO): NO